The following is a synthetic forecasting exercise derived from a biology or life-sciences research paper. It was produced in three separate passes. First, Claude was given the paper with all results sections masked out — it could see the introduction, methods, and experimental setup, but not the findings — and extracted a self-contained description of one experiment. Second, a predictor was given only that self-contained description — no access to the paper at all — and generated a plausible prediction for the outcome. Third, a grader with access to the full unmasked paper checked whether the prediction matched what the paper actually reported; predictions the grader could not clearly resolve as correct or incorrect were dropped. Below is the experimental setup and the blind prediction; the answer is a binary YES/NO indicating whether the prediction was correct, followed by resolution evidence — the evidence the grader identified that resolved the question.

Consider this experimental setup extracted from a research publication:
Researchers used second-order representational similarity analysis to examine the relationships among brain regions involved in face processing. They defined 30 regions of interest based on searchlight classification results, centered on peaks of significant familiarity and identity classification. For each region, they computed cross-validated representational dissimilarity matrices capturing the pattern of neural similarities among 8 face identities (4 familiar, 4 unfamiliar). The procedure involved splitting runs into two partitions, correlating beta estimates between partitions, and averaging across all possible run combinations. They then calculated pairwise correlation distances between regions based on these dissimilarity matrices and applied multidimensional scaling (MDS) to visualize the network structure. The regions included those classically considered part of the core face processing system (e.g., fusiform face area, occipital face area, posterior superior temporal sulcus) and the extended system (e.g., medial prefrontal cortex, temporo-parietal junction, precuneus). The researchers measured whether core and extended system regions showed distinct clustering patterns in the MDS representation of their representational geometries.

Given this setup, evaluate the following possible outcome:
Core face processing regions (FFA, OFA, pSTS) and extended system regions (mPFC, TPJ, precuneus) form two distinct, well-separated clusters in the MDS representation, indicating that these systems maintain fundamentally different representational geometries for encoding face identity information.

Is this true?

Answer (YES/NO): NO